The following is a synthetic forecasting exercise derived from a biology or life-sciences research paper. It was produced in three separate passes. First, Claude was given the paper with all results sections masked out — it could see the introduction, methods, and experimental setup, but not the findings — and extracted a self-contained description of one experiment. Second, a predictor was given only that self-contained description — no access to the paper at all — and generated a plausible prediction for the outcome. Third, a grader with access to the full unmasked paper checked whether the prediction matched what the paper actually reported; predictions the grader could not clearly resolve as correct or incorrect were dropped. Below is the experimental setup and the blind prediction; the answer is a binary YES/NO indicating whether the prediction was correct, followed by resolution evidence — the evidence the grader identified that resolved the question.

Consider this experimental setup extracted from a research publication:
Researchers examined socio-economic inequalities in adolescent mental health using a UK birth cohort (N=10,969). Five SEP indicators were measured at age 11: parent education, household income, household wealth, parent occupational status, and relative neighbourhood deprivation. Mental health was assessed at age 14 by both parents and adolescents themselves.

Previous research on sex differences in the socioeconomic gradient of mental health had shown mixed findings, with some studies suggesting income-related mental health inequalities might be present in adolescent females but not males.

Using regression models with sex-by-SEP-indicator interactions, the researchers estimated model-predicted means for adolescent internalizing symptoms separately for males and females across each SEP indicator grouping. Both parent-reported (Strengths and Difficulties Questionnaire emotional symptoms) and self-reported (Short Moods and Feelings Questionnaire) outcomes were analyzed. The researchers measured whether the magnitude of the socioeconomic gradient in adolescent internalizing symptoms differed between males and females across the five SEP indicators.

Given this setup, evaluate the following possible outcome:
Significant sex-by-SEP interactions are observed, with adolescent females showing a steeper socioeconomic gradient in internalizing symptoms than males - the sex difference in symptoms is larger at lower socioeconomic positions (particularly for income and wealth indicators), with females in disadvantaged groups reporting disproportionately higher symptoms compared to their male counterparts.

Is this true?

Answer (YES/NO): NO